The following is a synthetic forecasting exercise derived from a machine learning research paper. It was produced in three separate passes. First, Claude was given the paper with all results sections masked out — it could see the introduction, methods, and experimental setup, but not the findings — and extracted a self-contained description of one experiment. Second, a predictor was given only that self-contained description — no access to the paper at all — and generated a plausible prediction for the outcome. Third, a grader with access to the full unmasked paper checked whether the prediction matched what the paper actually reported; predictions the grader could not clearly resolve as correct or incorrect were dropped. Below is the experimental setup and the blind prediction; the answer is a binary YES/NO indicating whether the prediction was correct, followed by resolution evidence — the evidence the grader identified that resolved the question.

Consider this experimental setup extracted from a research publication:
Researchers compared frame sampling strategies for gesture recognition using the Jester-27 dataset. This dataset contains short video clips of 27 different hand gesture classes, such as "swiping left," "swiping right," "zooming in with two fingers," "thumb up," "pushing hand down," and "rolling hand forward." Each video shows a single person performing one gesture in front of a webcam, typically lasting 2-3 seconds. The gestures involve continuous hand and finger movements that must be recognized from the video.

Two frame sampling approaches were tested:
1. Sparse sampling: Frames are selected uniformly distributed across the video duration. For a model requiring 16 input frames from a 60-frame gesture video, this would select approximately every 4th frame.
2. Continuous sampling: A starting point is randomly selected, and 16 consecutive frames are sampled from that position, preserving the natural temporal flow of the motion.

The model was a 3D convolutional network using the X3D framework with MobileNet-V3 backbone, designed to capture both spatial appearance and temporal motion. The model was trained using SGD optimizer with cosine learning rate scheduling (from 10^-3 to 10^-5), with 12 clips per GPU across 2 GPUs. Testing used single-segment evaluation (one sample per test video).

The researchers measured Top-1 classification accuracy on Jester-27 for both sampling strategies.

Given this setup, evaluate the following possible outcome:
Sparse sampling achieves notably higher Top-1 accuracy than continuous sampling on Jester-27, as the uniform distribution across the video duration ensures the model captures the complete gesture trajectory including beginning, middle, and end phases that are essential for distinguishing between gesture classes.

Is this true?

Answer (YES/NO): NO